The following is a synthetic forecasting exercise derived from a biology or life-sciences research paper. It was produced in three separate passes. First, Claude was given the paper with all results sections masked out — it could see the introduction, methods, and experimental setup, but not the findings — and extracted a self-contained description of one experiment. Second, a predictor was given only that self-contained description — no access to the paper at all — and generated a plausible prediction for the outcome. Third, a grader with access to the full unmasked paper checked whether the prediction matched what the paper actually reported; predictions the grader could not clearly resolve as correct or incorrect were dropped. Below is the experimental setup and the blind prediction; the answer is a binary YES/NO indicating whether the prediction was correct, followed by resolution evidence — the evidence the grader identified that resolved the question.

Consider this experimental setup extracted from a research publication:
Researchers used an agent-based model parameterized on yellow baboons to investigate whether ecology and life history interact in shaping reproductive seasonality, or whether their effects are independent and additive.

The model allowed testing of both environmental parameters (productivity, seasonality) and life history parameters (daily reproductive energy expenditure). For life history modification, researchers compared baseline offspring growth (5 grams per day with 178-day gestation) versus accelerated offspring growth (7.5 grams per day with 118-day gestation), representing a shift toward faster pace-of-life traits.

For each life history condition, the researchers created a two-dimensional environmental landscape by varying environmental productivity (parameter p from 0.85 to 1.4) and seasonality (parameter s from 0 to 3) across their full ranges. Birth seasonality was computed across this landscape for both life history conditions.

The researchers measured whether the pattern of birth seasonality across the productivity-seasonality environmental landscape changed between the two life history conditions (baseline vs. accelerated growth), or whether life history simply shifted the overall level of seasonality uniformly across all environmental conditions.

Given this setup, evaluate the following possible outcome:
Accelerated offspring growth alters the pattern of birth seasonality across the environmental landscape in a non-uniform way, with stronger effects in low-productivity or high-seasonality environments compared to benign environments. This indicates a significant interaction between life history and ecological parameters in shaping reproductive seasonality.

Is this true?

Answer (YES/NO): NO